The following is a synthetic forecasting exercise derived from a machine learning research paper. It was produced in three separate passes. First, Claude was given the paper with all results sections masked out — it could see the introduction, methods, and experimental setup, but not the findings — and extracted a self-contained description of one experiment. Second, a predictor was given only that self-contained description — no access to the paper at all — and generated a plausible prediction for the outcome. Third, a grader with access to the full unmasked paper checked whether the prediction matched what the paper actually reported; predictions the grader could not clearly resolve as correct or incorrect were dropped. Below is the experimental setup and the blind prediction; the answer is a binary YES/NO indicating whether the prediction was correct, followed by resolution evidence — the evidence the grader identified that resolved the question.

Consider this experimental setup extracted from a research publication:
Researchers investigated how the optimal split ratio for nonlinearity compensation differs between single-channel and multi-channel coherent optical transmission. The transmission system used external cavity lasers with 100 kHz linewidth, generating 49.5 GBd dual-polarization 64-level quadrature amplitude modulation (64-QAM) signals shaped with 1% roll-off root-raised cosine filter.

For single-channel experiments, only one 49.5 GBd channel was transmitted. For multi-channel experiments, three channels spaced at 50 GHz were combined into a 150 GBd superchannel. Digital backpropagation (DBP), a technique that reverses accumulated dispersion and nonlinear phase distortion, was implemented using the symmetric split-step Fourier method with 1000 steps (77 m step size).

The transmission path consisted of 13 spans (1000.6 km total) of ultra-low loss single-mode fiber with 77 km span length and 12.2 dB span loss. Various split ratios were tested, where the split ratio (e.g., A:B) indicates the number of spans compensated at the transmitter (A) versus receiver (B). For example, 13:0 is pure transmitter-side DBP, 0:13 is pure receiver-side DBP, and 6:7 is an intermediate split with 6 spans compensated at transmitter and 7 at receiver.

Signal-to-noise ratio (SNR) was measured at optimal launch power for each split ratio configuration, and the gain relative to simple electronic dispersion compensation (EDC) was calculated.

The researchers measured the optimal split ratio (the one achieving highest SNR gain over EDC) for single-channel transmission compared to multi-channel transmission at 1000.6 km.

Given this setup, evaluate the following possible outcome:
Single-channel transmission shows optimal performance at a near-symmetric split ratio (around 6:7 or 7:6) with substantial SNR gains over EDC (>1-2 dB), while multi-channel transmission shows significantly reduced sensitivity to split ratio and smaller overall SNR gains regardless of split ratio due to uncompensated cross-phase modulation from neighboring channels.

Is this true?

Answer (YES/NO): NO